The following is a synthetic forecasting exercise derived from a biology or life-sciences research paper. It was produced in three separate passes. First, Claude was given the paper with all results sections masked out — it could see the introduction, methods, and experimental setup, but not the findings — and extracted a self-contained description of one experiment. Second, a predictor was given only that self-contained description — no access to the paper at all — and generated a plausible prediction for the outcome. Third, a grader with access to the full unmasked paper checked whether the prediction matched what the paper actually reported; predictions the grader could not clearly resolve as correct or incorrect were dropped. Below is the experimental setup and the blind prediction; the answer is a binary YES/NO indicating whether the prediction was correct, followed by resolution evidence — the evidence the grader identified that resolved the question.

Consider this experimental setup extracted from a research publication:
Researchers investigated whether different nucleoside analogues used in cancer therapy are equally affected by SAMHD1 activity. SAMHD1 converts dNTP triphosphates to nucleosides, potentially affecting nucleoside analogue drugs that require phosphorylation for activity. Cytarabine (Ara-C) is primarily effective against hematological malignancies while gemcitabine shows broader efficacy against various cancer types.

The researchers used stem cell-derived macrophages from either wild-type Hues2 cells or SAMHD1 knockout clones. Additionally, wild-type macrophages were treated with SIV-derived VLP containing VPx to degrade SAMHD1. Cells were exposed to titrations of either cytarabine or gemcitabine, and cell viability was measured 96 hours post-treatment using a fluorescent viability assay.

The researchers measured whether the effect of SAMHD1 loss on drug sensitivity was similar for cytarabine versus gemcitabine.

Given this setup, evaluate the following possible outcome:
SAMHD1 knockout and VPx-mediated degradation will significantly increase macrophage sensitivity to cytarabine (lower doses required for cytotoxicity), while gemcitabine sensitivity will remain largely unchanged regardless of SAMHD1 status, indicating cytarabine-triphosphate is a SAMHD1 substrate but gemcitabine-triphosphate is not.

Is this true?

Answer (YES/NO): NO